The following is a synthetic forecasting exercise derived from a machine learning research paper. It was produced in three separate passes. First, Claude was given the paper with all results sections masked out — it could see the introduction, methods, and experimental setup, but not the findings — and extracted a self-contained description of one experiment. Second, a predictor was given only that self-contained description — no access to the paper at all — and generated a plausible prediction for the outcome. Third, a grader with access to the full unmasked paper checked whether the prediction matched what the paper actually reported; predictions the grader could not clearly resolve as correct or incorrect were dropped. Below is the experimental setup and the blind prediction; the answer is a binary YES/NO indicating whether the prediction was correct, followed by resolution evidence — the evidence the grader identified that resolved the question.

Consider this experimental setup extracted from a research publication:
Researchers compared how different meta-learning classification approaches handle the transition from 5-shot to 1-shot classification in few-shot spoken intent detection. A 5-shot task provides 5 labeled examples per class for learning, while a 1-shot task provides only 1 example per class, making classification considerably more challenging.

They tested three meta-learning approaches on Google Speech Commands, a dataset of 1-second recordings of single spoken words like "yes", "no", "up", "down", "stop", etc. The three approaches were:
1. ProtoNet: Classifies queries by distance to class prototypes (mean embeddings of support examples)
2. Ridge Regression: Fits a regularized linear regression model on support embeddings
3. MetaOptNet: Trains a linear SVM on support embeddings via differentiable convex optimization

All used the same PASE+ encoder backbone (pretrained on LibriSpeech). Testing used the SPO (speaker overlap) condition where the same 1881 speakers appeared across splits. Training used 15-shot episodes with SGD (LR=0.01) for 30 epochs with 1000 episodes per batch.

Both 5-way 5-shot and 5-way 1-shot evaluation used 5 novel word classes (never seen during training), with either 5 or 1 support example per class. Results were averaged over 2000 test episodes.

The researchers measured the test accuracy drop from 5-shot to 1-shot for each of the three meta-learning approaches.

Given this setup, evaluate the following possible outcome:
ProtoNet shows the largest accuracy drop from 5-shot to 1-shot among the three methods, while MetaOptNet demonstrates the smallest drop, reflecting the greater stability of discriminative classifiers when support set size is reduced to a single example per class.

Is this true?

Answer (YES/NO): NO